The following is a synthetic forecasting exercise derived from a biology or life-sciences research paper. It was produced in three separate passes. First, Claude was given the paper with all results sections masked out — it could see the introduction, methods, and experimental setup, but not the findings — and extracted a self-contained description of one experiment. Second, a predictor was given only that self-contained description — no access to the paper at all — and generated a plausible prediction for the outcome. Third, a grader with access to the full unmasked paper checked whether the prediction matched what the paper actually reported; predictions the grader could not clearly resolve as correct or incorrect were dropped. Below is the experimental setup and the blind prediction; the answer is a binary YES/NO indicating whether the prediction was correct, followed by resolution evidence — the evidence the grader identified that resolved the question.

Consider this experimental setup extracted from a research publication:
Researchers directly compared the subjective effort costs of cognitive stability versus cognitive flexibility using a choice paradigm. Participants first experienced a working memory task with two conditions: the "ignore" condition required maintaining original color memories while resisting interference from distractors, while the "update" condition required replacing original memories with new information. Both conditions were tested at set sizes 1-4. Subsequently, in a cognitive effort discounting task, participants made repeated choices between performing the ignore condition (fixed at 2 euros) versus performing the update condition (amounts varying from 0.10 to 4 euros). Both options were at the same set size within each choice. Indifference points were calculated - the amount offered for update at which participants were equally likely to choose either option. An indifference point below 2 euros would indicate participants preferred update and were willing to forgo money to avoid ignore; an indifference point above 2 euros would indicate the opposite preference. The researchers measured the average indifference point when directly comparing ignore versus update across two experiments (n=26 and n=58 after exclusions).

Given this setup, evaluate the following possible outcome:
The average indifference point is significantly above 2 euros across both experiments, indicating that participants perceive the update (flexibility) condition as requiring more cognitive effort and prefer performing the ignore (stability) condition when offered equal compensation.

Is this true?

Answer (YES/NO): NO